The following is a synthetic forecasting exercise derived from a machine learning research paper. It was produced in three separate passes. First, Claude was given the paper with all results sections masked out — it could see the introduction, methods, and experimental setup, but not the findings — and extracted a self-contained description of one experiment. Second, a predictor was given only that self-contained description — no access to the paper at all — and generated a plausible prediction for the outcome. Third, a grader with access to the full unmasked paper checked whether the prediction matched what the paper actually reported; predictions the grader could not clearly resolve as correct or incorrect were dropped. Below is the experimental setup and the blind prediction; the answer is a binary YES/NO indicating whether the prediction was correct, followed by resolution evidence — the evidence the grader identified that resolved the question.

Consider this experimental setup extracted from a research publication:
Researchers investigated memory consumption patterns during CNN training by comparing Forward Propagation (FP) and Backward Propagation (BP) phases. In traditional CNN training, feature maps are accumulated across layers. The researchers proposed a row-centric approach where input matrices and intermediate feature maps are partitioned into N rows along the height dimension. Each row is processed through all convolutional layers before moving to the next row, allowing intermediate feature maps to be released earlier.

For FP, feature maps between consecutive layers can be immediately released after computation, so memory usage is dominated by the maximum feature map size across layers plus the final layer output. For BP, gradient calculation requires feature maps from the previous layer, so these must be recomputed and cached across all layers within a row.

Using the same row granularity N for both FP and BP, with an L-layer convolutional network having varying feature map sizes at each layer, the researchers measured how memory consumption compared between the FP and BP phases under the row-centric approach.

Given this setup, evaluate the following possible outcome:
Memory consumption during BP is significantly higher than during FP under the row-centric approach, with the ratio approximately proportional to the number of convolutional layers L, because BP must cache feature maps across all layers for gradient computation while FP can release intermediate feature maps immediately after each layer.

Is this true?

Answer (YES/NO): NO